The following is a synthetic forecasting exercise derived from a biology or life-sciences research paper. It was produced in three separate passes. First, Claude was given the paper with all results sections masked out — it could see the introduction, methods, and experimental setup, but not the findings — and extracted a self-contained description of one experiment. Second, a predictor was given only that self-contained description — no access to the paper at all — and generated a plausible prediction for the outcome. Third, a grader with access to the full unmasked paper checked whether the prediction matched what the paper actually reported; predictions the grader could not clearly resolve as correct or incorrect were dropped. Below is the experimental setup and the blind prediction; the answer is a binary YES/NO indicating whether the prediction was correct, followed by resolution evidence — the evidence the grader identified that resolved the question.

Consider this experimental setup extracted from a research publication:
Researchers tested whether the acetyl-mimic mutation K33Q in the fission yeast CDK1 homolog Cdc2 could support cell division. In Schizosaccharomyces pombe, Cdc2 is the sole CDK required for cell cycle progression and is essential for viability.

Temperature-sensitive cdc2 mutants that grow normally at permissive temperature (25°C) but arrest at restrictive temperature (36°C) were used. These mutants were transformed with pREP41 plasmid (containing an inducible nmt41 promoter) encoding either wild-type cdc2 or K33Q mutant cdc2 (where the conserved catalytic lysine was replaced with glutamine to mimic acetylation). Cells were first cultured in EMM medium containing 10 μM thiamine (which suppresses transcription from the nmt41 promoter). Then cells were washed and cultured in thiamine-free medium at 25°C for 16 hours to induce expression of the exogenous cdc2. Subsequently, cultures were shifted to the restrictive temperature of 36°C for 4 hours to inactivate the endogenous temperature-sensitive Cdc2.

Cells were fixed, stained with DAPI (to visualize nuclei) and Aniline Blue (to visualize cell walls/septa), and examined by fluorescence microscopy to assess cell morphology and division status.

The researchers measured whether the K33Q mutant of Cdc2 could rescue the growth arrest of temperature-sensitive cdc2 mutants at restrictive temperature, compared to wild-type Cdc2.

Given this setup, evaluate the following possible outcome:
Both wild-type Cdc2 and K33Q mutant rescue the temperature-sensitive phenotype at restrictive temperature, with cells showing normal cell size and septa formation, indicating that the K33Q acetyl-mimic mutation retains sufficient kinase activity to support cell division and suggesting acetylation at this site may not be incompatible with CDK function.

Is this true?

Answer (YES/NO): NO